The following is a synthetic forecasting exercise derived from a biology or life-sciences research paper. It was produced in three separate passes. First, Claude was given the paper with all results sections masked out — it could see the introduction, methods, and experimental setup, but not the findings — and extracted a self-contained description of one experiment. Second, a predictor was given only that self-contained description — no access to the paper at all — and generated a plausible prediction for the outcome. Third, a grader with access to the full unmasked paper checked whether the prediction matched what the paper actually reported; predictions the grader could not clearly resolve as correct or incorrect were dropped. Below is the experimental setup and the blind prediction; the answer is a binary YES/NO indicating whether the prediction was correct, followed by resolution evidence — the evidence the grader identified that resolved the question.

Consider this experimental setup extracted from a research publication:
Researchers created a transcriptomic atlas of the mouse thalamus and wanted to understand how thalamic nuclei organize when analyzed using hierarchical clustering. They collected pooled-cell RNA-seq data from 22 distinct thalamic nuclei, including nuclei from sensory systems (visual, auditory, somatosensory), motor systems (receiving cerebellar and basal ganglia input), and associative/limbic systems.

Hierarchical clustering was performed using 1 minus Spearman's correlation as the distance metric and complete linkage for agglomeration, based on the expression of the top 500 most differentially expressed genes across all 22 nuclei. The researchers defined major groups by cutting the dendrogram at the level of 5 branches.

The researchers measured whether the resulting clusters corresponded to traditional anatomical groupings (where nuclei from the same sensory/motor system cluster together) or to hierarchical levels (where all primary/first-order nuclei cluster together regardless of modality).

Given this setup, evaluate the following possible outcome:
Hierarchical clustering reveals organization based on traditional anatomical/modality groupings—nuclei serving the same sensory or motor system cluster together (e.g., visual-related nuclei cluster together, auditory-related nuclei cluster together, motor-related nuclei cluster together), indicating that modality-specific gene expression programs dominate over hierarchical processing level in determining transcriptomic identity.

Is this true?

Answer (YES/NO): NO